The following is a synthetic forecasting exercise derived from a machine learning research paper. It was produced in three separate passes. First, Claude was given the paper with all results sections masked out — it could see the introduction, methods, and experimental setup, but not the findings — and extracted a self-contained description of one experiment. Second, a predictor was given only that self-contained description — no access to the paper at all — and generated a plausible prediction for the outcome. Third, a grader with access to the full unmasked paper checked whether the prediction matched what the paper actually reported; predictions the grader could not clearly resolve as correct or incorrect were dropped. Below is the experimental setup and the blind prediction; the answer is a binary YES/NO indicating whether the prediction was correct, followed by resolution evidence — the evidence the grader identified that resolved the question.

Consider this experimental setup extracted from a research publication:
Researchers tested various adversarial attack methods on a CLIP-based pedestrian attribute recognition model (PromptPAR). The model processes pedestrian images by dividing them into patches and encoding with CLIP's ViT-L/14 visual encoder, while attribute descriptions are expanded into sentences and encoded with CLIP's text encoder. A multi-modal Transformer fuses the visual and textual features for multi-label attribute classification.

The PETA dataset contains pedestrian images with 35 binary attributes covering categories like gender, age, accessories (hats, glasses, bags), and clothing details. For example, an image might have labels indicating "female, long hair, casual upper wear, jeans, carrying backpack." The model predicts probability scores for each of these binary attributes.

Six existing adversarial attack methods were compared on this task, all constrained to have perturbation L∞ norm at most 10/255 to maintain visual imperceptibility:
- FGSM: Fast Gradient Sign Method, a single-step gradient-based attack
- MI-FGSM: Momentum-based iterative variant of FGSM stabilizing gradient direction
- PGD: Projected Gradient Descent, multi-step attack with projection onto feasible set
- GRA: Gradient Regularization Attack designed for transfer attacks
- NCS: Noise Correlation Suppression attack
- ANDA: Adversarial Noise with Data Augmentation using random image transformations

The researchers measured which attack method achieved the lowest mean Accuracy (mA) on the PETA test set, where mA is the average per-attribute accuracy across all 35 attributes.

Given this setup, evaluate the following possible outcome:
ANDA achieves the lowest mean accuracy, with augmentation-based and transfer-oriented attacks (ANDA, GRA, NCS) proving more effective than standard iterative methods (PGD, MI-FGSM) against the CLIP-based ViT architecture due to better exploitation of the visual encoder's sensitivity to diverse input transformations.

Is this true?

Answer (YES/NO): YES